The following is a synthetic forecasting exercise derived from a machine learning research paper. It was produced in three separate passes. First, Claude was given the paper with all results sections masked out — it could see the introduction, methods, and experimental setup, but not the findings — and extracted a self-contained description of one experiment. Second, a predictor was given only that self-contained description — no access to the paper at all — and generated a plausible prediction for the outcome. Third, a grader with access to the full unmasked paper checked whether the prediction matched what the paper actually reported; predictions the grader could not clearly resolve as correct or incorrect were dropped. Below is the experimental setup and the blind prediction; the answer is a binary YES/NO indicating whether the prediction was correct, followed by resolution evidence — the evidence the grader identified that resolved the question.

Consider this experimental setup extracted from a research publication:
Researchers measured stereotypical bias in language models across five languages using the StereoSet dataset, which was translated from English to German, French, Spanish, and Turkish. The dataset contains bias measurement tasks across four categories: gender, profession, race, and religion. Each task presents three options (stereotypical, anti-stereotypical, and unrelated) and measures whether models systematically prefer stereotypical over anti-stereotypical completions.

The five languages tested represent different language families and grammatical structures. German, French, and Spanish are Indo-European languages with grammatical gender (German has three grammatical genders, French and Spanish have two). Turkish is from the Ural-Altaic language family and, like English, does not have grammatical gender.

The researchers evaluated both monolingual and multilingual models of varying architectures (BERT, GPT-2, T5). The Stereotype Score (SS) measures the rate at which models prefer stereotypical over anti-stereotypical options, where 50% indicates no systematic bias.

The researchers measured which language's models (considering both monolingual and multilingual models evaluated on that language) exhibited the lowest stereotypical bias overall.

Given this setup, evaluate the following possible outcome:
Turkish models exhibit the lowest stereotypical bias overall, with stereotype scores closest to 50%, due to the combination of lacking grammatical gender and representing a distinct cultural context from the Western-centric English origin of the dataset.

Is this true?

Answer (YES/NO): YES